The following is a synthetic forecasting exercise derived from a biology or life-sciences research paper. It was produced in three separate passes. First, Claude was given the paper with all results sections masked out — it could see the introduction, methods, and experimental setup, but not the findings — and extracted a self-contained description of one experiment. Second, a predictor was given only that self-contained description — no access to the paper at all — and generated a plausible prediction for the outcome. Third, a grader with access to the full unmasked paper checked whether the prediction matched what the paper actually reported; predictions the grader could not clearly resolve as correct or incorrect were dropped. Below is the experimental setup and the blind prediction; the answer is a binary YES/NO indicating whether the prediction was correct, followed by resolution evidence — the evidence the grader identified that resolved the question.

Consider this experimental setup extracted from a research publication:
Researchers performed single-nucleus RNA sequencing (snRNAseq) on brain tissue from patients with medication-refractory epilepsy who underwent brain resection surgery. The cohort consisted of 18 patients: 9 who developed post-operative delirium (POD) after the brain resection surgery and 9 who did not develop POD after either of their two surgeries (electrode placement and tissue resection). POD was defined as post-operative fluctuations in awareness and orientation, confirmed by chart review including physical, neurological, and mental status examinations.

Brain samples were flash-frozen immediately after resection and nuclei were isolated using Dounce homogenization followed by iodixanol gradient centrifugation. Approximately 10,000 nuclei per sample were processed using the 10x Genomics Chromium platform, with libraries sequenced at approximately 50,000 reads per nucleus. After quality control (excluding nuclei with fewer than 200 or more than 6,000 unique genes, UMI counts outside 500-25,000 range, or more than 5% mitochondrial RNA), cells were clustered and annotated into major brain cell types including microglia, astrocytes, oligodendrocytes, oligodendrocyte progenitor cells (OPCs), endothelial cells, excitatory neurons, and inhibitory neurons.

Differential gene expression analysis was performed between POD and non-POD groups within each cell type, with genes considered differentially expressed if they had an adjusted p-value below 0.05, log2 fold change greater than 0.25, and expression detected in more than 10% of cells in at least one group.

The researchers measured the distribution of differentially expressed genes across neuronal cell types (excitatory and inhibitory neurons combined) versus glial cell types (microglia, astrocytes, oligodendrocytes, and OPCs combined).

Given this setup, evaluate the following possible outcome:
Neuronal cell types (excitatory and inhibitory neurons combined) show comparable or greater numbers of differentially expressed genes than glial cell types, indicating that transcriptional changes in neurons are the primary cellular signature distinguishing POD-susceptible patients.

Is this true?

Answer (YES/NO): NO